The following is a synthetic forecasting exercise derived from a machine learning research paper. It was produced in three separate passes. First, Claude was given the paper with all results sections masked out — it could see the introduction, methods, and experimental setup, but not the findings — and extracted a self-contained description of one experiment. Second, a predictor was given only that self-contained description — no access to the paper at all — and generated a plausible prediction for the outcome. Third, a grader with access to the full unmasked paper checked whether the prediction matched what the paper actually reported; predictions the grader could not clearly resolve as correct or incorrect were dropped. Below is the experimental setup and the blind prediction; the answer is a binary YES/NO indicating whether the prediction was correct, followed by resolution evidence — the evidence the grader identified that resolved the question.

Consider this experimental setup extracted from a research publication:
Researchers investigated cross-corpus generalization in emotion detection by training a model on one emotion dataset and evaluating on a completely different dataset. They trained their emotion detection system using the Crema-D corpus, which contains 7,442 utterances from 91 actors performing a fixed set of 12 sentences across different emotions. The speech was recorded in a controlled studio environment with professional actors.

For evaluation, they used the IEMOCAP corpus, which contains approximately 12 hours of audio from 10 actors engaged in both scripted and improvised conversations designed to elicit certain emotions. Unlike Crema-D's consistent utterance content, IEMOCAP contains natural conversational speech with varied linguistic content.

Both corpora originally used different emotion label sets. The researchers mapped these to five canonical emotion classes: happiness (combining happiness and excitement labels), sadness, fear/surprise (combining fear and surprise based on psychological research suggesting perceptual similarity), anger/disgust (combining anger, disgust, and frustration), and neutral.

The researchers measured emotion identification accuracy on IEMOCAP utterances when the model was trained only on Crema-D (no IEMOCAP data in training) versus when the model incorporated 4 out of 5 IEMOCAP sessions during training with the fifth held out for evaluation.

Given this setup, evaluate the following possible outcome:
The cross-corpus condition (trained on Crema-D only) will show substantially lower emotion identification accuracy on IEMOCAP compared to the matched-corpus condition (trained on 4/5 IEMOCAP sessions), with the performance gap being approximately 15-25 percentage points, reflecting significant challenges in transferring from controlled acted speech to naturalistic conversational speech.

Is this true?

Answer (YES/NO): YES